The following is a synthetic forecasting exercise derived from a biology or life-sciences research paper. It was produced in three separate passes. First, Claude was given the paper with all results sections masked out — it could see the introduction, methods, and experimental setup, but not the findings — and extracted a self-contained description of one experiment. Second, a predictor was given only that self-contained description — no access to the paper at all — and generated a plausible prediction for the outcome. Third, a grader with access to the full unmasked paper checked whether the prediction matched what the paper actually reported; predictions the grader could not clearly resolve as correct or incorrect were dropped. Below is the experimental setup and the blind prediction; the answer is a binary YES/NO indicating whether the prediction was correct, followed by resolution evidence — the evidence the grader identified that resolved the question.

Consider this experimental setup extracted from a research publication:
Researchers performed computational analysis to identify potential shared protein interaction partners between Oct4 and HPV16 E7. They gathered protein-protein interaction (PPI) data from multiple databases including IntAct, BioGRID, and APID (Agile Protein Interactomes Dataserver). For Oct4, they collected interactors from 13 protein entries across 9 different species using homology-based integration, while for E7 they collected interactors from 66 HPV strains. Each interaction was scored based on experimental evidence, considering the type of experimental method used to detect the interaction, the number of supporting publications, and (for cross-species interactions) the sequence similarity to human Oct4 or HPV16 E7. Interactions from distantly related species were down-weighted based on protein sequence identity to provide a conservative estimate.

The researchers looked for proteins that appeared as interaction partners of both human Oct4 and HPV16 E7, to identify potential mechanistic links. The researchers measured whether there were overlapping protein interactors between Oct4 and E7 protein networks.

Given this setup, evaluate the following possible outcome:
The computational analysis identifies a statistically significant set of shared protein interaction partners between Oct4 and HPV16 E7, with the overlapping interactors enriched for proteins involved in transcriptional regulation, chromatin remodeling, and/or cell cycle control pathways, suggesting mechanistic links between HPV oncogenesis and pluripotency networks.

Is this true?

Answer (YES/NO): YES